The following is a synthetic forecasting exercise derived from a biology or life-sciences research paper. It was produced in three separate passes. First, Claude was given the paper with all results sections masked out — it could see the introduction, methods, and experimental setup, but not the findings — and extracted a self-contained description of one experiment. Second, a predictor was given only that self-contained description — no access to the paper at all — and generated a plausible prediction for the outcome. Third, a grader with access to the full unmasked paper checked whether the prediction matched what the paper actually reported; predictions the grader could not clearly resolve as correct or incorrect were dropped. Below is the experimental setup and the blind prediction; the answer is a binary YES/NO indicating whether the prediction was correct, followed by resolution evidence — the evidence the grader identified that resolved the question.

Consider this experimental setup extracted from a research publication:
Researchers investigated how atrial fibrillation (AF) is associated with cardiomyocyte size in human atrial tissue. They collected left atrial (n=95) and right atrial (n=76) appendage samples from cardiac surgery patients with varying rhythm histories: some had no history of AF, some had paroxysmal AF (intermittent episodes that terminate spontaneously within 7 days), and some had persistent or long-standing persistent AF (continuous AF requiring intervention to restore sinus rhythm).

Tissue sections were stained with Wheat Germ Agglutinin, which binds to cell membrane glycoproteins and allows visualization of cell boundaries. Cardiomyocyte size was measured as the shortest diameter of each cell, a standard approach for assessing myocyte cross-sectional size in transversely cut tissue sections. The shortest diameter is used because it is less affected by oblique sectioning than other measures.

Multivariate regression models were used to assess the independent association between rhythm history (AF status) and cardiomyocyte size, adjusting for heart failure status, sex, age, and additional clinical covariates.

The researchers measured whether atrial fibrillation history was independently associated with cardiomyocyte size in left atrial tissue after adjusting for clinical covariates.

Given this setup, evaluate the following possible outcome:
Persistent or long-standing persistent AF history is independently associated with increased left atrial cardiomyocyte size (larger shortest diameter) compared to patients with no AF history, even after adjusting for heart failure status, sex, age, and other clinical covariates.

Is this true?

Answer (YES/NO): NO